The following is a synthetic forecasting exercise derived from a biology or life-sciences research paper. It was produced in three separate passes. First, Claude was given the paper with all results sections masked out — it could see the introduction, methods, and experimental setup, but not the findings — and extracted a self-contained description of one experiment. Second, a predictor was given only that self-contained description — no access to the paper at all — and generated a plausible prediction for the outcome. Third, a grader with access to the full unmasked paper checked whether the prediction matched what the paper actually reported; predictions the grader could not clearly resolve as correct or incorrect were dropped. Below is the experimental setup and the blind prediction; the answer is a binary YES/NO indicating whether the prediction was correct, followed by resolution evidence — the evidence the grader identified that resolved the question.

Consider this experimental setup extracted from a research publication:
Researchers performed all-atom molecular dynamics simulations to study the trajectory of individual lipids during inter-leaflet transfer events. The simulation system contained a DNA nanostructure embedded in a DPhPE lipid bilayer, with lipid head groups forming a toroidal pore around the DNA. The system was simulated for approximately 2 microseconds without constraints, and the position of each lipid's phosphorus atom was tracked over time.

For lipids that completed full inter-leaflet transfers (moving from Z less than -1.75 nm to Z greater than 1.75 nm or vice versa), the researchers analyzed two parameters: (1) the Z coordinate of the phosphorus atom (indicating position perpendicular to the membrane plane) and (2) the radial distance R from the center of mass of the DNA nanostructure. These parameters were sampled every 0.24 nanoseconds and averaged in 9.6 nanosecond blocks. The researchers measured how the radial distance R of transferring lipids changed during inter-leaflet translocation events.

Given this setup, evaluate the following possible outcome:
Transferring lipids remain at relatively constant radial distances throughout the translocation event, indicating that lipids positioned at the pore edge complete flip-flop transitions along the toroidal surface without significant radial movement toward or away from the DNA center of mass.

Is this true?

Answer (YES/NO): NO